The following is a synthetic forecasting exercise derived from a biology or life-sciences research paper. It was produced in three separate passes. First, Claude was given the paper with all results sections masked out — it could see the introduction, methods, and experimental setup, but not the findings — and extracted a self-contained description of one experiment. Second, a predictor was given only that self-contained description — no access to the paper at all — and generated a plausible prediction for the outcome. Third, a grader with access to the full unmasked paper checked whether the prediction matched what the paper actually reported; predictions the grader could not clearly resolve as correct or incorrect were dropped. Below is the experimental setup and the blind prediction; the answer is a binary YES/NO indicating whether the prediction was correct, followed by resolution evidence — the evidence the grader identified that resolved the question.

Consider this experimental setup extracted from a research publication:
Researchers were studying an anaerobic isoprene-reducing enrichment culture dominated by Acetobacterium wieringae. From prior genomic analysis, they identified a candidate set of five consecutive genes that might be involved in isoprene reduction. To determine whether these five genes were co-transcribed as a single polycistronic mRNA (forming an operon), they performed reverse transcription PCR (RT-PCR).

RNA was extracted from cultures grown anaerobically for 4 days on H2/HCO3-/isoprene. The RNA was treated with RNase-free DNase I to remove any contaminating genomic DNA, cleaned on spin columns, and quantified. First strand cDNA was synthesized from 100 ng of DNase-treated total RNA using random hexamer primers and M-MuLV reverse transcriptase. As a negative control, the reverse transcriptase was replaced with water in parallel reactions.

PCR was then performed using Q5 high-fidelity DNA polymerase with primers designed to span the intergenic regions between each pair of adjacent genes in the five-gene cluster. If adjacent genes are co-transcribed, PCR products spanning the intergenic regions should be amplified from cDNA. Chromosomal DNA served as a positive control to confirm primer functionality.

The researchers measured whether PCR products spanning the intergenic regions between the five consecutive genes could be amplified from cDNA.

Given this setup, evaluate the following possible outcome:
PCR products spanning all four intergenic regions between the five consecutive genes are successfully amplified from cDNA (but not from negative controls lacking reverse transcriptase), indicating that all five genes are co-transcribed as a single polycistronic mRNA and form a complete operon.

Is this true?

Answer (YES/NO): YES